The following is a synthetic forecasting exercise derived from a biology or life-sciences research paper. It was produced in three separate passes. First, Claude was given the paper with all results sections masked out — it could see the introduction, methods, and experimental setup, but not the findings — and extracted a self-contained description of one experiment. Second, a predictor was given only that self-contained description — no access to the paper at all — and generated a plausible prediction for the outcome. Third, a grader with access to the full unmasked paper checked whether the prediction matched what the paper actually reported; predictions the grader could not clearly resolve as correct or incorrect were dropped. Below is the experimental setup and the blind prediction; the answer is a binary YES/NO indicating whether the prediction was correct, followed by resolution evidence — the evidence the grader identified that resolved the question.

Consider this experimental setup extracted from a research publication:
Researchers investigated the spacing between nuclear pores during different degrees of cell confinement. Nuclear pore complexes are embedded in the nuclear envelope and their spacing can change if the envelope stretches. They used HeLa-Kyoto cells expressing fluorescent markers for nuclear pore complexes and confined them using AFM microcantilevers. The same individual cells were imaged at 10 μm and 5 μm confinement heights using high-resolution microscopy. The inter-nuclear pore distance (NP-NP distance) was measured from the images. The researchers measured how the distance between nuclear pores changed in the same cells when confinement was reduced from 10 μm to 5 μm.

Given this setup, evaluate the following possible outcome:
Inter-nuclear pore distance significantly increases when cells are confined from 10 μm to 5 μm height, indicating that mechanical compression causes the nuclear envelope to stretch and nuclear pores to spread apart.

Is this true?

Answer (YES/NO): YES